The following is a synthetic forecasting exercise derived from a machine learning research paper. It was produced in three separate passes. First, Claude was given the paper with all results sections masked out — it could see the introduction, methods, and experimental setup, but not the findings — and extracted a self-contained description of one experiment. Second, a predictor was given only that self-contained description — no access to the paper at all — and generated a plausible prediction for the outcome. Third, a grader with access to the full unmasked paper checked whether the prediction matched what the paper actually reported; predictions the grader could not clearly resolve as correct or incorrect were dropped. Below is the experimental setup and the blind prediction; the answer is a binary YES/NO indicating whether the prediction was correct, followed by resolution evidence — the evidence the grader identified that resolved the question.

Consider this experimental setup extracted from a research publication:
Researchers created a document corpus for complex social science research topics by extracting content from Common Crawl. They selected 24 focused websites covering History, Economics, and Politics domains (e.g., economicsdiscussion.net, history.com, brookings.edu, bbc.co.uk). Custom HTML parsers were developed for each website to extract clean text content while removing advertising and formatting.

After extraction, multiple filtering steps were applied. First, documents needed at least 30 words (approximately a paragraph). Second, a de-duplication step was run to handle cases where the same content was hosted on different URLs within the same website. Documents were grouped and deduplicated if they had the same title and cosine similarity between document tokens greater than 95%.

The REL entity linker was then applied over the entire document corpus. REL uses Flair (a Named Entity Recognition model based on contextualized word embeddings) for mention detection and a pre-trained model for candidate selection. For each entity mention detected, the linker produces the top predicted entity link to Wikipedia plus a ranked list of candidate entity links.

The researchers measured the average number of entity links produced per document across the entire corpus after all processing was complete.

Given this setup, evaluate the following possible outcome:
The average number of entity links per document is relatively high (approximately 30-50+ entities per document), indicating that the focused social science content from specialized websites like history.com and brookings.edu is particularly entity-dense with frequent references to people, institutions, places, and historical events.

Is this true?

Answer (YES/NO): YES